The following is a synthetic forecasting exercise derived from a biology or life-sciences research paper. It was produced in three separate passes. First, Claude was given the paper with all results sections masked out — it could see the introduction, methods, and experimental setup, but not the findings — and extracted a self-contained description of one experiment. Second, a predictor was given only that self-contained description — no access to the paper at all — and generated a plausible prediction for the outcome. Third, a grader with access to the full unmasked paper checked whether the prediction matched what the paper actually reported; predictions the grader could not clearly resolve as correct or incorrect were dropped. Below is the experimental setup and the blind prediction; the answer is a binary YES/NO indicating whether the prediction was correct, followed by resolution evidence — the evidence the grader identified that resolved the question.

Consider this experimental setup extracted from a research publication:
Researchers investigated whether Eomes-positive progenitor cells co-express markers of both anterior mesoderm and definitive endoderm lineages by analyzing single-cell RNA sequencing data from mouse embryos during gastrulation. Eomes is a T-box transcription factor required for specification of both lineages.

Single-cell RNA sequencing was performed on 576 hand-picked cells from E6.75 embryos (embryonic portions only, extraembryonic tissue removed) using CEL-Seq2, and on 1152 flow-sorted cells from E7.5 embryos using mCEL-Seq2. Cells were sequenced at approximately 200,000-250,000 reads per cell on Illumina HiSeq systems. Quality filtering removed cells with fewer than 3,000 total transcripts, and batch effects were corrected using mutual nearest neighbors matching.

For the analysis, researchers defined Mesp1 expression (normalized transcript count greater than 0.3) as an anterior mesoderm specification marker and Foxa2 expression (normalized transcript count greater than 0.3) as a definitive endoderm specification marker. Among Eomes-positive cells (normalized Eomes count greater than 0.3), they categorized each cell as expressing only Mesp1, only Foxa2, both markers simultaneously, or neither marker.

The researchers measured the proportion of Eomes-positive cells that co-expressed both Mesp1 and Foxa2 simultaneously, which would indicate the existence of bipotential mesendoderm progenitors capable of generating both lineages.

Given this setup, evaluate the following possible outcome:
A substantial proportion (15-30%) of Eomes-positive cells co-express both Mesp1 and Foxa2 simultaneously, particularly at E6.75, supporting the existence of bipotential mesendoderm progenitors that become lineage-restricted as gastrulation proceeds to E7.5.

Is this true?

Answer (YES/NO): NO